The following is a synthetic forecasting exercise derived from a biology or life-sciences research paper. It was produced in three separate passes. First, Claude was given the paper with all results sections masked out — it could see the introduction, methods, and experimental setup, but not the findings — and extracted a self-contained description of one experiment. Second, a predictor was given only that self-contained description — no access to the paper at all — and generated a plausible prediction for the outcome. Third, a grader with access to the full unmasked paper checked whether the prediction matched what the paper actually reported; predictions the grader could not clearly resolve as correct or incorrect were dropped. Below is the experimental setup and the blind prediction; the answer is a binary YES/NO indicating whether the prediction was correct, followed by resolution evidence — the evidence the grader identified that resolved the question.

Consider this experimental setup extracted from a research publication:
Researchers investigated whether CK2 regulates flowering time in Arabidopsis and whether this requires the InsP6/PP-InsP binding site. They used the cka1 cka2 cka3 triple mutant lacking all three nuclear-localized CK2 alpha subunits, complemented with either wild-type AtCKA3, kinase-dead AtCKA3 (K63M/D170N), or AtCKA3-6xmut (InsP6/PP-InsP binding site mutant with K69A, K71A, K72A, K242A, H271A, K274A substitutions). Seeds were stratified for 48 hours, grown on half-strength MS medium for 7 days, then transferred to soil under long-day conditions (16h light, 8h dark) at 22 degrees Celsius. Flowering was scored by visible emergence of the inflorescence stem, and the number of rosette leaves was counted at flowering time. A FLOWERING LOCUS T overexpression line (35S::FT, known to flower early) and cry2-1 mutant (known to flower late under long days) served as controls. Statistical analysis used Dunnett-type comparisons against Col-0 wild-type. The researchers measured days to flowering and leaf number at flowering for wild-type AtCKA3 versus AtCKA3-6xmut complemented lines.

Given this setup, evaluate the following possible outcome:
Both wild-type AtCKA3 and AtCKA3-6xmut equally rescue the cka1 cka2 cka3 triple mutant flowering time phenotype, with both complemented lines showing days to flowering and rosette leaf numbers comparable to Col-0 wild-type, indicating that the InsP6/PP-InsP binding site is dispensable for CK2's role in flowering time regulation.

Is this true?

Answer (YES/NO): NO